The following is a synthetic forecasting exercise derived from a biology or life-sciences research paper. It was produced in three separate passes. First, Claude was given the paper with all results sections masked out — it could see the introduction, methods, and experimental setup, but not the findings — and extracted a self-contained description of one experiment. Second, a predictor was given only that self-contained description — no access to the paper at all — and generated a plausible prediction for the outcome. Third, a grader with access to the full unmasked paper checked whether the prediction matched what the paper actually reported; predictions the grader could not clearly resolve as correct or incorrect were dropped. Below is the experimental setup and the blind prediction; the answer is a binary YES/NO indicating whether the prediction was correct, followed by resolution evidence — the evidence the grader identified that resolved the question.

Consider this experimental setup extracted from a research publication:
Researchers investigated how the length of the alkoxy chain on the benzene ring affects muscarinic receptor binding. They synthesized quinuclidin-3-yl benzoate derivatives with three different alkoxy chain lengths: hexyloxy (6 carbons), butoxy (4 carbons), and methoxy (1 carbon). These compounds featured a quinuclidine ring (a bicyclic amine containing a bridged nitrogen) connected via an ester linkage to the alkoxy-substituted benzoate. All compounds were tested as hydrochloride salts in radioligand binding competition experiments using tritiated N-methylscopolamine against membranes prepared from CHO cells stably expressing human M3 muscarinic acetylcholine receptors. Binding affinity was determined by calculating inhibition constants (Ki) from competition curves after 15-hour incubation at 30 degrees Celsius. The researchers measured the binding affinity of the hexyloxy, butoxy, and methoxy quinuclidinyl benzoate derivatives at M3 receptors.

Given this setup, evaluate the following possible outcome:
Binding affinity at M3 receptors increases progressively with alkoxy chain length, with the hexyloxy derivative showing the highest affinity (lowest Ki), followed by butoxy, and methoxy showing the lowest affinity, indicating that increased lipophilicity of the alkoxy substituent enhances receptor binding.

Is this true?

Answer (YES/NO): YES